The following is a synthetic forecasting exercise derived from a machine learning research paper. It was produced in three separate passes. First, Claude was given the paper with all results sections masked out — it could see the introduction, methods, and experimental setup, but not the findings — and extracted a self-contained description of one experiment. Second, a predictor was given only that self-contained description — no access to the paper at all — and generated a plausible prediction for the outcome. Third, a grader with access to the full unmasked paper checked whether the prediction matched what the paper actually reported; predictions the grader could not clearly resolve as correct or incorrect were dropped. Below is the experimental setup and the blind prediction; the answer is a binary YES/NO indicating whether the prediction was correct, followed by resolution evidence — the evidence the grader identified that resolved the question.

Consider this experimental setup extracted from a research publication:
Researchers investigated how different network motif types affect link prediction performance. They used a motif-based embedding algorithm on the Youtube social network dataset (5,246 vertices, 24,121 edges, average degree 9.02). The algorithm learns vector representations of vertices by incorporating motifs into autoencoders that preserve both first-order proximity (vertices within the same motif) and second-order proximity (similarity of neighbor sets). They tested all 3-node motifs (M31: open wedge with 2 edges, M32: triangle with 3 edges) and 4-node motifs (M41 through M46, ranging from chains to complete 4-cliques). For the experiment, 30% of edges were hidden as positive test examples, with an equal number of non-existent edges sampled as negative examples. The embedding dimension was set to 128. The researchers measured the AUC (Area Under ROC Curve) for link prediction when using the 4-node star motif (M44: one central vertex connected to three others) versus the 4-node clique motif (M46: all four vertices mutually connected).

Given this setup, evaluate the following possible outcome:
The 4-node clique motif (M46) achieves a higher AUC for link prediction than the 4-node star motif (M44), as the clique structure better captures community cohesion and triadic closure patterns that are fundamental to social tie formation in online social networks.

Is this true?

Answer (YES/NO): NO